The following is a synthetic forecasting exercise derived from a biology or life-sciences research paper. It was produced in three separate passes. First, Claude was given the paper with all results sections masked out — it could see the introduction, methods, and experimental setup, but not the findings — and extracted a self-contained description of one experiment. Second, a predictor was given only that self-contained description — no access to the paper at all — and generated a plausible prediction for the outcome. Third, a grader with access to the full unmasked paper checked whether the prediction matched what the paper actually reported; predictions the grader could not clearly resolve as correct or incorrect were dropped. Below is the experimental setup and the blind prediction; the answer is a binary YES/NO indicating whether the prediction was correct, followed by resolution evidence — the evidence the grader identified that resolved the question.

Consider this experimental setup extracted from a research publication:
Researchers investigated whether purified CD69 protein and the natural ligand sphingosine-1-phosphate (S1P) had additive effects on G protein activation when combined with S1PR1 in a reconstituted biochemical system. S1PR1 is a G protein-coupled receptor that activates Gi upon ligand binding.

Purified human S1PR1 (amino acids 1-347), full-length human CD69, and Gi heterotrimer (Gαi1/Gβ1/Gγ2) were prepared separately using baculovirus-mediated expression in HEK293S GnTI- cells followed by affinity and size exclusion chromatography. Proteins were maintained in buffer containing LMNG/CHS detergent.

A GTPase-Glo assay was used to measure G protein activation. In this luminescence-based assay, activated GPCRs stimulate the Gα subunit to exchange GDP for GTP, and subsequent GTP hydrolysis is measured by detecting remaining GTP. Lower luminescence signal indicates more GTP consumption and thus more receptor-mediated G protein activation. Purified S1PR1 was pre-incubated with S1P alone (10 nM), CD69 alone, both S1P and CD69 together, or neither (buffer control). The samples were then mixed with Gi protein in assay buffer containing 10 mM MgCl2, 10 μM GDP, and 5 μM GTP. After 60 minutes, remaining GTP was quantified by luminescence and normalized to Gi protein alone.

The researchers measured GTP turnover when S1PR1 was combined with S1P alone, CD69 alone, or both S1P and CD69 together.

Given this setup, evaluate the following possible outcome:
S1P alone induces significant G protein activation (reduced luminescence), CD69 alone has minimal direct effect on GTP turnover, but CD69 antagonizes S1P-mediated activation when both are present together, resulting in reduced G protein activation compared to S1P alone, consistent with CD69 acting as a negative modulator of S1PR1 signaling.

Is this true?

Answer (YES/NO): NO